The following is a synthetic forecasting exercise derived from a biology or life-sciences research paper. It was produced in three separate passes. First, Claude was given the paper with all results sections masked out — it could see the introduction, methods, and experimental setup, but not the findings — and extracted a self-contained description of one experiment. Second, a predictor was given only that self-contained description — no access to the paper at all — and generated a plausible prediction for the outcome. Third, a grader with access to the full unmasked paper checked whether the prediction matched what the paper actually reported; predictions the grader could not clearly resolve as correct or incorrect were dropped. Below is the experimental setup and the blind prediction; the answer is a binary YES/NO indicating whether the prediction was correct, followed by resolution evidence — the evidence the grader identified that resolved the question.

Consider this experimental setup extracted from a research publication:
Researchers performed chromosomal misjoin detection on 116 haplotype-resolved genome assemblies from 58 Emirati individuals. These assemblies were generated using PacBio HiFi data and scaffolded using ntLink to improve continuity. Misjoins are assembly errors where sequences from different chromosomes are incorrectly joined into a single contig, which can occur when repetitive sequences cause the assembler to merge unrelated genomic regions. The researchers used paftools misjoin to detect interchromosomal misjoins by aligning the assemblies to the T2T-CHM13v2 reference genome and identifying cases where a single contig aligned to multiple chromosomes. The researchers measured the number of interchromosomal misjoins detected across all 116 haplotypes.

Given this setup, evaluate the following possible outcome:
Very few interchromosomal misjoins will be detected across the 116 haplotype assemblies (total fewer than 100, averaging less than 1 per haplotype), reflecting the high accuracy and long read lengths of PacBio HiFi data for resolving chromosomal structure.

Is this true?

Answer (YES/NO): NO